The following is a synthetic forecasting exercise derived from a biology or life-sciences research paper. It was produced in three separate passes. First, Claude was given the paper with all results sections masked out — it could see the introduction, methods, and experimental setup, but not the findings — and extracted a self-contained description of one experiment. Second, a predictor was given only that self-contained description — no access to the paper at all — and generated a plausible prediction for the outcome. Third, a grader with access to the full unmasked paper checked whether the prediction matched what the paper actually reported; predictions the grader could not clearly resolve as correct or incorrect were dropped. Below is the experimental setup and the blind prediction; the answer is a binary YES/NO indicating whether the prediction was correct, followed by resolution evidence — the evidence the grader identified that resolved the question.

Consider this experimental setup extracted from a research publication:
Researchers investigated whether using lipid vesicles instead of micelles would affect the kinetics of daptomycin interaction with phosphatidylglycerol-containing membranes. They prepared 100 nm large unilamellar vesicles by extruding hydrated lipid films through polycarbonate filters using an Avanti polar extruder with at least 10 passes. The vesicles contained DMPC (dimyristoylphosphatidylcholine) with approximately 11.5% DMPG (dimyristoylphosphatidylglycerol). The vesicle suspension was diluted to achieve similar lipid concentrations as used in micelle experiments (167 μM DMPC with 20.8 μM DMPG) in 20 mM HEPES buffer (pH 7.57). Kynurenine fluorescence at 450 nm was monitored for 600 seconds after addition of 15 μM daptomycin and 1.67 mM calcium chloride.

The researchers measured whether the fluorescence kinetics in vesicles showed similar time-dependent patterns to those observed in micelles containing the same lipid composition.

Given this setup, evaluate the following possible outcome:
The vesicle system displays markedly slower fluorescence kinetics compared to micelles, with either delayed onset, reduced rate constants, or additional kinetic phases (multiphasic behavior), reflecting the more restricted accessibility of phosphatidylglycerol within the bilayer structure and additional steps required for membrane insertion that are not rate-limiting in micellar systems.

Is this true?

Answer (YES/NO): NO